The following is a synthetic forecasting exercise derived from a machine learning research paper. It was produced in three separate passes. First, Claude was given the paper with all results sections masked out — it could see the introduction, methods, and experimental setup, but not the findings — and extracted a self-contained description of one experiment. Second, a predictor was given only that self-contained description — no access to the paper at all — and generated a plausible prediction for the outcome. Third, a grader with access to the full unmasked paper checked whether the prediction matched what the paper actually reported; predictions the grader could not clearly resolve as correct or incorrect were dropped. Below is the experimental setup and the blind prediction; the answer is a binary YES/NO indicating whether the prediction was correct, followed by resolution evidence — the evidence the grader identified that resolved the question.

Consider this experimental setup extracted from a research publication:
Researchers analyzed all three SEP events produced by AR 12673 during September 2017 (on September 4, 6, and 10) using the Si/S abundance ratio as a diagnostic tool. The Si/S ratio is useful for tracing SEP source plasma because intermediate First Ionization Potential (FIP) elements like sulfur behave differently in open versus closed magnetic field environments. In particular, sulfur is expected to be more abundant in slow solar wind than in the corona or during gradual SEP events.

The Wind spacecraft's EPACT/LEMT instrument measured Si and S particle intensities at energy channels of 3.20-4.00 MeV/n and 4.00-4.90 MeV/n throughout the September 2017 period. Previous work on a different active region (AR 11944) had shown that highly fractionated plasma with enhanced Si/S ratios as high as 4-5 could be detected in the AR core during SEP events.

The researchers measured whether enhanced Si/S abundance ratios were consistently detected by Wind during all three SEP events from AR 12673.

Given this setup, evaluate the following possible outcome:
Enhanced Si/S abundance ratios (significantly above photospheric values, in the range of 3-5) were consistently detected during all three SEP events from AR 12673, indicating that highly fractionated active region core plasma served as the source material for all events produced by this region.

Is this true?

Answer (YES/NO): NO